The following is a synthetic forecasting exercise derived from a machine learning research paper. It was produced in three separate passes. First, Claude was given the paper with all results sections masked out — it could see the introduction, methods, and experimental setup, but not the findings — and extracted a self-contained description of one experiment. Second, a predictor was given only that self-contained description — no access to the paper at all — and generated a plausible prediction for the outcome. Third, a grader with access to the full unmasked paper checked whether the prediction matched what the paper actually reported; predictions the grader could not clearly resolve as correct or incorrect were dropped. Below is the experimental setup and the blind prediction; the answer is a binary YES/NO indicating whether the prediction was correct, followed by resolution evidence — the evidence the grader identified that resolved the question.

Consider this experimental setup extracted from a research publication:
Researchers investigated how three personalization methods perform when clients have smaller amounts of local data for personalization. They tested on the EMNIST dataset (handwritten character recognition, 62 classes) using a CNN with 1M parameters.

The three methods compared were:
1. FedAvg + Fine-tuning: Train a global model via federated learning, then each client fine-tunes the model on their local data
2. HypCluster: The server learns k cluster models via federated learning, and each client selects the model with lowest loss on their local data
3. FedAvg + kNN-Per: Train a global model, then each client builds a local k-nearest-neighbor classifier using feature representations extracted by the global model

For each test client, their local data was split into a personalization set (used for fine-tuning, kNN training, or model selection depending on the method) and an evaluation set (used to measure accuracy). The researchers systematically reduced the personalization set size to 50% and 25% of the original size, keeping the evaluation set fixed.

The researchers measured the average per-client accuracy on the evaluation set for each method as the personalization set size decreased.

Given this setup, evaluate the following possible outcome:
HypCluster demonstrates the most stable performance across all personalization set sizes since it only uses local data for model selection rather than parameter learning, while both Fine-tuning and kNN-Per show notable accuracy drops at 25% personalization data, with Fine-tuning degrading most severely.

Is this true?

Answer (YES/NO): NO